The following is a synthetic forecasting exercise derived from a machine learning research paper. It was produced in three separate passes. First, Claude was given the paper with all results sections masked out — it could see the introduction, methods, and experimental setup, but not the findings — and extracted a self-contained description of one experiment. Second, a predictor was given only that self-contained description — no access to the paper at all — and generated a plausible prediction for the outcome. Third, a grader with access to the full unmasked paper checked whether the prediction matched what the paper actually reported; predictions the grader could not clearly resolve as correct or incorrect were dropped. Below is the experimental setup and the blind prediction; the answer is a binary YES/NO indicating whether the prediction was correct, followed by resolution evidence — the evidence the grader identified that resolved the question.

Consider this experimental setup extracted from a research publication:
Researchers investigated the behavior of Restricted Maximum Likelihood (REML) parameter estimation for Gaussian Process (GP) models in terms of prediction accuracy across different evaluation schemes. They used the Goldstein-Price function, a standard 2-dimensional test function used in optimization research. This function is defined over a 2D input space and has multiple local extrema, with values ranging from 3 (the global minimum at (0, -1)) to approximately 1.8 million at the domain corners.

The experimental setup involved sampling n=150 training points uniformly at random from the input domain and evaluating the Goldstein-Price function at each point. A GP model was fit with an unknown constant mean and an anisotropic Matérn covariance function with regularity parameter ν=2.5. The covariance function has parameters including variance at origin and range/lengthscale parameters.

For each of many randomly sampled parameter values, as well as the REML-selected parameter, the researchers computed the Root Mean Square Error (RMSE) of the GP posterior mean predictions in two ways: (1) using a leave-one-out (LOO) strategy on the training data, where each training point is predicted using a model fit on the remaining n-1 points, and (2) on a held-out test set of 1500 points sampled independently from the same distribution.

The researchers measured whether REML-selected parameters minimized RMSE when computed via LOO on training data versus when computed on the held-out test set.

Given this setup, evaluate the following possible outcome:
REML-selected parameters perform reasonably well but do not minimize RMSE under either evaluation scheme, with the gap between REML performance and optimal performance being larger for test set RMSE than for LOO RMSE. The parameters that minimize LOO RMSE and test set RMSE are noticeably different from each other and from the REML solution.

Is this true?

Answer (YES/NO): NO